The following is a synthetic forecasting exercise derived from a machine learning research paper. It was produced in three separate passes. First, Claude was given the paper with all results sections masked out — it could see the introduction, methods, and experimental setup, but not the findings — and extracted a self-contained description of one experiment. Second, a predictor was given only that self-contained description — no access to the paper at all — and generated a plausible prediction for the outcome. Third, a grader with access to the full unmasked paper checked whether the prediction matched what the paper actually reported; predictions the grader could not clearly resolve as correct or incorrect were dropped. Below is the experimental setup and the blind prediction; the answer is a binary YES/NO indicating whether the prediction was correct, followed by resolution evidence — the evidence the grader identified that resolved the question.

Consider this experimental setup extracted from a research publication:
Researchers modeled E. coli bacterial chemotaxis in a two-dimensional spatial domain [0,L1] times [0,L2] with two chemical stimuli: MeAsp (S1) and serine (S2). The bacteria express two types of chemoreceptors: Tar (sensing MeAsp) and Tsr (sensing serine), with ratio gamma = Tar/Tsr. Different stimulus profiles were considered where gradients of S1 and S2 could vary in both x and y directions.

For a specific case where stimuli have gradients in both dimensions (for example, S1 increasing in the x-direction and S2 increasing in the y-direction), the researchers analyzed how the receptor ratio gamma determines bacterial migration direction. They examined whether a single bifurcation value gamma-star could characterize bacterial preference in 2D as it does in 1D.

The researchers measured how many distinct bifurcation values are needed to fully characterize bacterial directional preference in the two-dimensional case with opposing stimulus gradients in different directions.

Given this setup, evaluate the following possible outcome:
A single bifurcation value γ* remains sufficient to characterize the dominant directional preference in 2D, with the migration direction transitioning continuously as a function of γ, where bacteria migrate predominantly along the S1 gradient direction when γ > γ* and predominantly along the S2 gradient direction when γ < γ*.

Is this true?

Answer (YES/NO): NO